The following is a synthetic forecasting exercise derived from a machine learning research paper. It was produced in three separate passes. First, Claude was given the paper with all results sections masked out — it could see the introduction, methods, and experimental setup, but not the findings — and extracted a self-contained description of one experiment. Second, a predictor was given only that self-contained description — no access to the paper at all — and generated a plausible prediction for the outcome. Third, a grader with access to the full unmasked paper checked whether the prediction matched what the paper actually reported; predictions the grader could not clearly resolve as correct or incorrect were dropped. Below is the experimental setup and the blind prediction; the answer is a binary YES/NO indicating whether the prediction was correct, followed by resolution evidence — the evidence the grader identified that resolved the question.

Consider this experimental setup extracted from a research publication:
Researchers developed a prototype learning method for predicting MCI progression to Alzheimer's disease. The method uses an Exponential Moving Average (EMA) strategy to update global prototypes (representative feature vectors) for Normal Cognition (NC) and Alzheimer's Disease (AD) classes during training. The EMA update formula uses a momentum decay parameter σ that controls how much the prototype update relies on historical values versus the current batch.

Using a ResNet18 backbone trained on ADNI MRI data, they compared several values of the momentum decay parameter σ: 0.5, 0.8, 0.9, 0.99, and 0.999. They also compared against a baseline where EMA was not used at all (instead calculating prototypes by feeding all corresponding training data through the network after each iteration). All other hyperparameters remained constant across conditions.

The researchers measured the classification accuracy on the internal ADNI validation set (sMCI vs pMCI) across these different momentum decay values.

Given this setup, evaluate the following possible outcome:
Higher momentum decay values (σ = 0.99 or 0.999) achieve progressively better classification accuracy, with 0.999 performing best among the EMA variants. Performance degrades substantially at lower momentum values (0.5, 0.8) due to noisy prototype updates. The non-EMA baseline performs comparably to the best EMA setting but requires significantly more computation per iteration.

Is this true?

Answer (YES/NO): NO